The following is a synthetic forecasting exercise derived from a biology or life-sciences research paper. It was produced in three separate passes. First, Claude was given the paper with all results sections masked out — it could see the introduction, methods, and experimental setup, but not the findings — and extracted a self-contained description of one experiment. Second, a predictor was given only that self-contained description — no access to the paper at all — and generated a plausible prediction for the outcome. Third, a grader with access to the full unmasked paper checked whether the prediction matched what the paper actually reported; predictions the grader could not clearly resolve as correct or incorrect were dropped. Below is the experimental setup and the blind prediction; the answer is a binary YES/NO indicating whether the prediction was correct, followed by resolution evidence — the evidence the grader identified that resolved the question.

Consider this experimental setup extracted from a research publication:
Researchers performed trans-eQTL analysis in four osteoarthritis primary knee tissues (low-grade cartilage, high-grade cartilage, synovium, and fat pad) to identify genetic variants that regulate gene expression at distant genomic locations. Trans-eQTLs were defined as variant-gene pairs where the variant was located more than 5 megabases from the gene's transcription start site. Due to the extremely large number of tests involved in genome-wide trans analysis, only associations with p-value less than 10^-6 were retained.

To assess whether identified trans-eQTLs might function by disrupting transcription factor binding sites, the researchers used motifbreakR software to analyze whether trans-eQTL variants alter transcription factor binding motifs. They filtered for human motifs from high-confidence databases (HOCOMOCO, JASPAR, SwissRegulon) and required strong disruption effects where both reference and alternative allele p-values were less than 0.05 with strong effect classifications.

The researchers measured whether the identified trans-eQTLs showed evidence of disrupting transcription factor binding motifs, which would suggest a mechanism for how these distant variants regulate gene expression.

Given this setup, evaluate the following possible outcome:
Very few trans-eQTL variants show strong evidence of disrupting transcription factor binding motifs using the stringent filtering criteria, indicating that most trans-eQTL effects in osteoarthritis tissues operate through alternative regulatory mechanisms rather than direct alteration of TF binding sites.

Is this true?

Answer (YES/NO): NO